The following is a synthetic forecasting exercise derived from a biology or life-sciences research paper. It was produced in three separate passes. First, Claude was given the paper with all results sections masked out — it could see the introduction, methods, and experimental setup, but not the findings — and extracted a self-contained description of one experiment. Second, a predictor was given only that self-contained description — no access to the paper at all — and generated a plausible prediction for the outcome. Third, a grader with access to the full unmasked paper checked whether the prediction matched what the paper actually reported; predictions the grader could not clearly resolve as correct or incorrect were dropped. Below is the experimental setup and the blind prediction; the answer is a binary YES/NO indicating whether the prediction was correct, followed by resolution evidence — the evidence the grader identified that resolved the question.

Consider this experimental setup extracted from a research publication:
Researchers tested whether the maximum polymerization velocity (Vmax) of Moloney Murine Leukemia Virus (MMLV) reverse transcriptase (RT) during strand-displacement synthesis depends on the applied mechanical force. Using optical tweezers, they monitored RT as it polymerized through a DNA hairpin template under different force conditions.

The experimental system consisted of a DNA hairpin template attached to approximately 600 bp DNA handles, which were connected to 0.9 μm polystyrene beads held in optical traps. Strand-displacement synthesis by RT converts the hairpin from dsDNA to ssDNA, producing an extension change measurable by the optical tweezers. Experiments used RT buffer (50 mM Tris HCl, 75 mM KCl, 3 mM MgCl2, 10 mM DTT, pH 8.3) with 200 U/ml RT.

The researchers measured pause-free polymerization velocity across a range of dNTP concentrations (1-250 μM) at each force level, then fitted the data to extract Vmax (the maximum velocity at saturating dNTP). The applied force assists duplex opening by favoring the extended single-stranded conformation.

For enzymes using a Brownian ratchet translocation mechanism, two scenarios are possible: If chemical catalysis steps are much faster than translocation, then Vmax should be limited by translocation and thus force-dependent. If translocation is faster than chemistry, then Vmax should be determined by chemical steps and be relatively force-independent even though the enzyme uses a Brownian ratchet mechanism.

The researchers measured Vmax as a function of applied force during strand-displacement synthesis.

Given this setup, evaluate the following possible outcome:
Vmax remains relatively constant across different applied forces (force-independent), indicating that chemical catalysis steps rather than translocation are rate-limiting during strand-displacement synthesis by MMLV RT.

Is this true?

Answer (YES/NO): NO